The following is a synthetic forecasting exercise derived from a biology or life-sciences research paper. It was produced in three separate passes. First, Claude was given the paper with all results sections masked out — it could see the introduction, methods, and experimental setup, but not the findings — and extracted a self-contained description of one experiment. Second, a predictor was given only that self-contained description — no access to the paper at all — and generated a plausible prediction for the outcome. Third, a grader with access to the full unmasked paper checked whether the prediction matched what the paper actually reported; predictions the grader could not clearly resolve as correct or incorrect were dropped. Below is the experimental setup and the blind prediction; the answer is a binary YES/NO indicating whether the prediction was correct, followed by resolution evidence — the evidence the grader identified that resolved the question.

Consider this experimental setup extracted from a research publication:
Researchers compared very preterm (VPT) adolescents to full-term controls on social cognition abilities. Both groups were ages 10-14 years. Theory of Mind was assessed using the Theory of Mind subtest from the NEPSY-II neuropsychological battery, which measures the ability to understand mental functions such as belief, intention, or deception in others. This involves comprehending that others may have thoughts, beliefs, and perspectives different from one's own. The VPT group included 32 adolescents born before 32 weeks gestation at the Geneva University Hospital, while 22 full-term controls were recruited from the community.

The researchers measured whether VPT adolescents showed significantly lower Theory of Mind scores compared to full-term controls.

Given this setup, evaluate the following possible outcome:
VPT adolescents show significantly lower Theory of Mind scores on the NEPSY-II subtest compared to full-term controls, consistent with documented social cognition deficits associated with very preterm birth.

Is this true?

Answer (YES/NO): NO